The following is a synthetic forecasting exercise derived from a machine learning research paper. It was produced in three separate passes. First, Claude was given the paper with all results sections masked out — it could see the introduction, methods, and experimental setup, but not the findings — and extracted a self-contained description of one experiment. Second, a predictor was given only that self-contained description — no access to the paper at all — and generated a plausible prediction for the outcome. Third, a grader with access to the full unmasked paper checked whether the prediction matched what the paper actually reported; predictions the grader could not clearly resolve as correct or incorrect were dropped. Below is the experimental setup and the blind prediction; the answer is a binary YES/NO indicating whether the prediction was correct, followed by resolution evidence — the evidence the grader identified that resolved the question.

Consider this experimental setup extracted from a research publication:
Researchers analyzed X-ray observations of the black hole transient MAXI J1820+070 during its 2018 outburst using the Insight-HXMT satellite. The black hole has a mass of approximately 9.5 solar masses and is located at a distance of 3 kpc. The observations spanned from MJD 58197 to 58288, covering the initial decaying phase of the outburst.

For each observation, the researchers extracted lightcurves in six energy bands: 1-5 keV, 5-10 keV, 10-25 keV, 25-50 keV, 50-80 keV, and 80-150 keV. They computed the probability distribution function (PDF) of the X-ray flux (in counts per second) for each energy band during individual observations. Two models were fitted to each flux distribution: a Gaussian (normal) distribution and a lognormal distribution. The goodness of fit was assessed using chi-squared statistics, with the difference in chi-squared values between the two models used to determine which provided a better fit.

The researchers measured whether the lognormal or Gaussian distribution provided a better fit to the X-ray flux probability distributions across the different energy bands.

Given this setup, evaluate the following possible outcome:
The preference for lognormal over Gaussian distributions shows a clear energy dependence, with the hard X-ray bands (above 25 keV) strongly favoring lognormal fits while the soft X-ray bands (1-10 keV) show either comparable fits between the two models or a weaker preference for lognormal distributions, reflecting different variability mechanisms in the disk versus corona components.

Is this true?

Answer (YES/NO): NO